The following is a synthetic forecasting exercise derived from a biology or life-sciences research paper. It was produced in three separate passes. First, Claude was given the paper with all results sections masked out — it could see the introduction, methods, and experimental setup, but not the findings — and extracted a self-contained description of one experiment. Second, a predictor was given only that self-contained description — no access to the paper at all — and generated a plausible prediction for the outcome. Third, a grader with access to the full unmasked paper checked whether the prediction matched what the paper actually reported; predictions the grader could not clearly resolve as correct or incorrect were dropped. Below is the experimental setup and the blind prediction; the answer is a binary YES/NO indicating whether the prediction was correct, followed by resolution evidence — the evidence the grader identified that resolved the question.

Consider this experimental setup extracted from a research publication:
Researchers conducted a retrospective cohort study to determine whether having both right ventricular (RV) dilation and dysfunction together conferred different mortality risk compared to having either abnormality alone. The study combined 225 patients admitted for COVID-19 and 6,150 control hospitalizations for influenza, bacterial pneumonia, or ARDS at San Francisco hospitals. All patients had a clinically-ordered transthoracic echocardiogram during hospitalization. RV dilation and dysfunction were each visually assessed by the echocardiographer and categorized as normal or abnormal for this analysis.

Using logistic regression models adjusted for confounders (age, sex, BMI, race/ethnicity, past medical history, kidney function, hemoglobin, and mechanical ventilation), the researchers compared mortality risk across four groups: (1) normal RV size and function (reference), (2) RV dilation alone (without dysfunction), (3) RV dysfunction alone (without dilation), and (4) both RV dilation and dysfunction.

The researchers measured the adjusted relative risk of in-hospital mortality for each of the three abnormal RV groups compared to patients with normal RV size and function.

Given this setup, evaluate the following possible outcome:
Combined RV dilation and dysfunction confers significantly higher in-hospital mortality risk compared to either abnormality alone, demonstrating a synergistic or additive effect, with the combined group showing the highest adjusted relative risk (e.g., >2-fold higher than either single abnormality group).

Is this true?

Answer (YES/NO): NO